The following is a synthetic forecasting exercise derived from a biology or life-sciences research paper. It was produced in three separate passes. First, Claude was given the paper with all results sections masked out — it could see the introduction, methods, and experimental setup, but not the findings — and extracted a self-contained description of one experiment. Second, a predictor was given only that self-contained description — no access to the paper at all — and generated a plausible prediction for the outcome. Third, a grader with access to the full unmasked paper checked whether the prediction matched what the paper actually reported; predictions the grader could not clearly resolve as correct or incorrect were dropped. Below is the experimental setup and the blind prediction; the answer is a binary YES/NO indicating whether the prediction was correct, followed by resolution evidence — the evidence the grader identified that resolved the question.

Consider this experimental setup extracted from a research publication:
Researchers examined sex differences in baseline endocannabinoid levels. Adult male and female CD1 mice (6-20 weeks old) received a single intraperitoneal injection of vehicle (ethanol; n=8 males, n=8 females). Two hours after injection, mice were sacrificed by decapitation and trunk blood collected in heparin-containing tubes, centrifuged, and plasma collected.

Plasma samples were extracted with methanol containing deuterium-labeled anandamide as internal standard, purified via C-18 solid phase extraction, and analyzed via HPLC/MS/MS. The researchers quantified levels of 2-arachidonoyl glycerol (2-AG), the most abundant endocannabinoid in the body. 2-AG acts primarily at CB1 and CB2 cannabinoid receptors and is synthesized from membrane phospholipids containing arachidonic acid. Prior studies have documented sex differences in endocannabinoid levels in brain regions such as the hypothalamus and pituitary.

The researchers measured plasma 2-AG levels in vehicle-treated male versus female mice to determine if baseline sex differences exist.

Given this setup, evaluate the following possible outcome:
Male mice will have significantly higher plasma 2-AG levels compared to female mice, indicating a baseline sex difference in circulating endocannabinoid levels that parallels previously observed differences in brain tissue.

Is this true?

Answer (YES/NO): YES